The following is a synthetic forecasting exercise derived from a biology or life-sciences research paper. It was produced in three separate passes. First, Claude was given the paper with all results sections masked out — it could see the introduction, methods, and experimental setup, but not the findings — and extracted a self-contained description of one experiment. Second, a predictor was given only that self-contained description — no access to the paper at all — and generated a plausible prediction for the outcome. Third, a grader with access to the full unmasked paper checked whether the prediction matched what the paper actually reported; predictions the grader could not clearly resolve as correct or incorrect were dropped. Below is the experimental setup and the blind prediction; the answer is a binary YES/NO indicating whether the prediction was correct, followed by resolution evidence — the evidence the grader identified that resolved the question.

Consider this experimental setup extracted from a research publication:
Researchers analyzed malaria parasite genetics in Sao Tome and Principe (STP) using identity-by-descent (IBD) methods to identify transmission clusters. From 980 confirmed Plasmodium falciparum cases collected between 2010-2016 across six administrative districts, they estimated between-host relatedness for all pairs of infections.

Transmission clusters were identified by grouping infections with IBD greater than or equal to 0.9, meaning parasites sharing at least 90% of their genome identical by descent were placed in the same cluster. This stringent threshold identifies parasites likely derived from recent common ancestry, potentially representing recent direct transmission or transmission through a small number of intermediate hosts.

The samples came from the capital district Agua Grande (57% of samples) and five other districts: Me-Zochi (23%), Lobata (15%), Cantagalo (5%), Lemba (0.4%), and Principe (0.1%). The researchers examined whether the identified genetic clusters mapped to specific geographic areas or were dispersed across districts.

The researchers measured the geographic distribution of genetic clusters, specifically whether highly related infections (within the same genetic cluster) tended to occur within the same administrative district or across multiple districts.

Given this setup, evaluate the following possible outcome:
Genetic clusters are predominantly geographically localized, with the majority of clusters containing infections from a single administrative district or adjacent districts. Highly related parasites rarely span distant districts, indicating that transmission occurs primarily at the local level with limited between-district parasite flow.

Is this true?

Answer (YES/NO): NO